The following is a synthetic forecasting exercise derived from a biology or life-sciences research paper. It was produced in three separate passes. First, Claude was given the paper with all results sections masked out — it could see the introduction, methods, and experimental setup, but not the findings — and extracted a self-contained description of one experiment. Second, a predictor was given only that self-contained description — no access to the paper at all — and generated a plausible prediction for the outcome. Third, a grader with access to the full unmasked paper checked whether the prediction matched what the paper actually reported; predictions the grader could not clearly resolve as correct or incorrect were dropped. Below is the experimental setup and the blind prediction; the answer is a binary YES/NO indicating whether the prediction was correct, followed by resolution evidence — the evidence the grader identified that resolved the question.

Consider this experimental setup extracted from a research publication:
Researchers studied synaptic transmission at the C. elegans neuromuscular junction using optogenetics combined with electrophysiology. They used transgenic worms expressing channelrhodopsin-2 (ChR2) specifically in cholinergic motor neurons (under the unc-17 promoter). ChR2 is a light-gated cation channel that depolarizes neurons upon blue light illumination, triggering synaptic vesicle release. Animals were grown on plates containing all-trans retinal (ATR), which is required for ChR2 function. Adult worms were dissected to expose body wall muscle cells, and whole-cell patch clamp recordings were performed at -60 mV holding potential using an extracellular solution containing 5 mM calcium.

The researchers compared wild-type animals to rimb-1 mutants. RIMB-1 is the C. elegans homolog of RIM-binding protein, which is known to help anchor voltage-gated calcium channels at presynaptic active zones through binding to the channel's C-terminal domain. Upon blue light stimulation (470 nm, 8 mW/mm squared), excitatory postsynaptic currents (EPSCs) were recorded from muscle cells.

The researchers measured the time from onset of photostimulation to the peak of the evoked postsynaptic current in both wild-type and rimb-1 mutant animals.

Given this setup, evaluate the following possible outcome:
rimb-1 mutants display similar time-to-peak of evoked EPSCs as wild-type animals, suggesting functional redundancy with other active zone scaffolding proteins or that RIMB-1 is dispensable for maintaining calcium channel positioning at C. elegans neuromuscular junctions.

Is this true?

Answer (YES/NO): NO